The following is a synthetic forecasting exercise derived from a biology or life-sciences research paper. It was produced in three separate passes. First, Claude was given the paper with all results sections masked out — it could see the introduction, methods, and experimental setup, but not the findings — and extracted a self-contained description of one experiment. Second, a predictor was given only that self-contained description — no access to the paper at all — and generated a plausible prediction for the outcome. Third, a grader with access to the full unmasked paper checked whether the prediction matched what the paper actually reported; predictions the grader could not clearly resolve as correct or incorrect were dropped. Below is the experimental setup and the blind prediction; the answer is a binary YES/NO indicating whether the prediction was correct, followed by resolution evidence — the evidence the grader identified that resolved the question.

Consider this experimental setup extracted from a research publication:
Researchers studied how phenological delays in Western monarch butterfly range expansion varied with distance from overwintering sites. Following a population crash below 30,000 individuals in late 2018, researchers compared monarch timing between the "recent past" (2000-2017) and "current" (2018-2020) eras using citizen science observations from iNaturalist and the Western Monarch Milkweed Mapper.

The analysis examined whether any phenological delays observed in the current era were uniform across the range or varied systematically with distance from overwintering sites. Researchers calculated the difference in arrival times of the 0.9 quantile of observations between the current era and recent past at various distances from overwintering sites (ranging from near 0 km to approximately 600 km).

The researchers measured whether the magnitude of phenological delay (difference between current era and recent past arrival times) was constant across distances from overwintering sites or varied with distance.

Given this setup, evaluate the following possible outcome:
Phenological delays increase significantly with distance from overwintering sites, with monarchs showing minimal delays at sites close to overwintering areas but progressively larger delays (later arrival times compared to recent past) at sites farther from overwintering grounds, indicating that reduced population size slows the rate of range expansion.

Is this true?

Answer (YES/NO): YES